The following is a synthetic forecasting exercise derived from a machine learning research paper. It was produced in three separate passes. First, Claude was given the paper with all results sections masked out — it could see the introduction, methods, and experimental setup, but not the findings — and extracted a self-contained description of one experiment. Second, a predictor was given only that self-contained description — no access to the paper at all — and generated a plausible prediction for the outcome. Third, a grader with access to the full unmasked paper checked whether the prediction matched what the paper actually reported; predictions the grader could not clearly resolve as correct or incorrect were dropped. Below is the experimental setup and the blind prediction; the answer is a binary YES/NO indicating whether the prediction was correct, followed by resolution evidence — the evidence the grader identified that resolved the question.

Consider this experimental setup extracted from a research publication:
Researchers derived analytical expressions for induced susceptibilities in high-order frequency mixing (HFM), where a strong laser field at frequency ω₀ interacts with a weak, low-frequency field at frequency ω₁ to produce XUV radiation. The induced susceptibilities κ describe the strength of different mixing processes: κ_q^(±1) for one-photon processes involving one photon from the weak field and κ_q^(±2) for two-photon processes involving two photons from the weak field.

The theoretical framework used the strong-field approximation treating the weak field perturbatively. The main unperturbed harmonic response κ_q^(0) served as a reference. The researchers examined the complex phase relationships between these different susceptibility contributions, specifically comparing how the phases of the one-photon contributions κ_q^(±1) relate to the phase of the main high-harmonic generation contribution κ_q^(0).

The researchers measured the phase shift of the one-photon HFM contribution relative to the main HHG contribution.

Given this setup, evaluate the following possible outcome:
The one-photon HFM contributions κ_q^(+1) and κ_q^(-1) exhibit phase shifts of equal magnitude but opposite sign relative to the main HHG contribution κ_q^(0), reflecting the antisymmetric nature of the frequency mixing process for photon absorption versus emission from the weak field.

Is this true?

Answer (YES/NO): NO